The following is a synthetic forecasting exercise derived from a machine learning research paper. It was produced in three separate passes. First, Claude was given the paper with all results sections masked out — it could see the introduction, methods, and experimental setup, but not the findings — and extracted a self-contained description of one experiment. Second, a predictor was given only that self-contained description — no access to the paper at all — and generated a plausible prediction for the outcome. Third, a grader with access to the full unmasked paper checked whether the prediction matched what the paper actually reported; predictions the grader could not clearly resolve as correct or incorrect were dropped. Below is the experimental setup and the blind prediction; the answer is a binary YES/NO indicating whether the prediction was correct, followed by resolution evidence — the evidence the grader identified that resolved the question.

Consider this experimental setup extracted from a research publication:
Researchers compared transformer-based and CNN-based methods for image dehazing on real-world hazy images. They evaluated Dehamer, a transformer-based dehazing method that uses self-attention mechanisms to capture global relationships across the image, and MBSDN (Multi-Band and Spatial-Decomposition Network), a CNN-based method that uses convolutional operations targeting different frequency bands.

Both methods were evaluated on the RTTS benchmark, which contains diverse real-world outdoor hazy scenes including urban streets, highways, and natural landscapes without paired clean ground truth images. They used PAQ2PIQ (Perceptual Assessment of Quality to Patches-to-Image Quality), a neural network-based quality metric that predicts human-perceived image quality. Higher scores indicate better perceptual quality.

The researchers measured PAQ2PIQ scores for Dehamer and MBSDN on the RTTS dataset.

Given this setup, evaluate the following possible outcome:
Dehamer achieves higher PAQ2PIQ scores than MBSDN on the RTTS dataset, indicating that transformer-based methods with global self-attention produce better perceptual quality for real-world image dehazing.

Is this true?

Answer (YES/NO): NO